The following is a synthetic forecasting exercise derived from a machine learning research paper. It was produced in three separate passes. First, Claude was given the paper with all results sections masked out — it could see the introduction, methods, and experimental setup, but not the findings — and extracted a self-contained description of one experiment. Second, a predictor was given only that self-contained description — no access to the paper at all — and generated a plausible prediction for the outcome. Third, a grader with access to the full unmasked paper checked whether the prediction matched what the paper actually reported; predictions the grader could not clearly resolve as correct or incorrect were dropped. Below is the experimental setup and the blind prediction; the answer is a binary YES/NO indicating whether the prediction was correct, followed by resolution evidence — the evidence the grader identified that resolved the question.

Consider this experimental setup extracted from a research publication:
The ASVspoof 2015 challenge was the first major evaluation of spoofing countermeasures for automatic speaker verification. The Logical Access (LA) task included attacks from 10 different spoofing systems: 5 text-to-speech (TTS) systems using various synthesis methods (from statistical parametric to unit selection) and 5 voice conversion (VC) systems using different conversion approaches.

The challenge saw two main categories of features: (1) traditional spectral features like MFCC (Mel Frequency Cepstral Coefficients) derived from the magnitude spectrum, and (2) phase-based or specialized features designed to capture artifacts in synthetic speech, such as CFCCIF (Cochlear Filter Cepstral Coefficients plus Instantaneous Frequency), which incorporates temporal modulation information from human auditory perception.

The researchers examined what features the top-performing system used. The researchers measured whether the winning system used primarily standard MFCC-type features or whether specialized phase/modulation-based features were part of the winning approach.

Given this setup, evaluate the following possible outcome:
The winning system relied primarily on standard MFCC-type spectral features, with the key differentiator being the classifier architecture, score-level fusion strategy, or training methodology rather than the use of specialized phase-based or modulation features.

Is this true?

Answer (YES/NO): NO